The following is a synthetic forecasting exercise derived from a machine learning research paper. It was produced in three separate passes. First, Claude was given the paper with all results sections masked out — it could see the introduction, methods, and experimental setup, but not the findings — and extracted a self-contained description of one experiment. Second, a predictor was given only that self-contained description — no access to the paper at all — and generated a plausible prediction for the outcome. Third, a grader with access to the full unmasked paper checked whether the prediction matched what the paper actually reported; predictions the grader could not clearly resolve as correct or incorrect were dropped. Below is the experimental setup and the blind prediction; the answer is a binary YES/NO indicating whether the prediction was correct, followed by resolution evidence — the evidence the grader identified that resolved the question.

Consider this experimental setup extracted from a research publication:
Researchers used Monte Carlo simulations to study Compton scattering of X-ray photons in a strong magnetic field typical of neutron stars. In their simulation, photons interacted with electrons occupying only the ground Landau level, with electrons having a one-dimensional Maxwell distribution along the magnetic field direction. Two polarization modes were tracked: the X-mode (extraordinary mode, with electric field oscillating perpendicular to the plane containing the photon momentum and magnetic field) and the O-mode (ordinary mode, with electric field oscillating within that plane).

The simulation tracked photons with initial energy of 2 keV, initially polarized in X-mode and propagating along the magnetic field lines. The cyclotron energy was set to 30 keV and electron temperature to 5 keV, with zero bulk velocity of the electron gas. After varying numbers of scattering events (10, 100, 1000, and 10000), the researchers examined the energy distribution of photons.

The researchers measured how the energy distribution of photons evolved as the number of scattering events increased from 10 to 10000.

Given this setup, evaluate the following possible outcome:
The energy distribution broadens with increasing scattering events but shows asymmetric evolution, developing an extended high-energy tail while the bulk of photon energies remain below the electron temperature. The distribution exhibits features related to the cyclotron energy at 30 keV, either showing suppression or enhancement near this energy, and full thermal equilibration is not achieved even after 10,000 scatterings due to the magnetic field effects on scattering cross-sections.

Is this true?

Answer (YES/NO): NO